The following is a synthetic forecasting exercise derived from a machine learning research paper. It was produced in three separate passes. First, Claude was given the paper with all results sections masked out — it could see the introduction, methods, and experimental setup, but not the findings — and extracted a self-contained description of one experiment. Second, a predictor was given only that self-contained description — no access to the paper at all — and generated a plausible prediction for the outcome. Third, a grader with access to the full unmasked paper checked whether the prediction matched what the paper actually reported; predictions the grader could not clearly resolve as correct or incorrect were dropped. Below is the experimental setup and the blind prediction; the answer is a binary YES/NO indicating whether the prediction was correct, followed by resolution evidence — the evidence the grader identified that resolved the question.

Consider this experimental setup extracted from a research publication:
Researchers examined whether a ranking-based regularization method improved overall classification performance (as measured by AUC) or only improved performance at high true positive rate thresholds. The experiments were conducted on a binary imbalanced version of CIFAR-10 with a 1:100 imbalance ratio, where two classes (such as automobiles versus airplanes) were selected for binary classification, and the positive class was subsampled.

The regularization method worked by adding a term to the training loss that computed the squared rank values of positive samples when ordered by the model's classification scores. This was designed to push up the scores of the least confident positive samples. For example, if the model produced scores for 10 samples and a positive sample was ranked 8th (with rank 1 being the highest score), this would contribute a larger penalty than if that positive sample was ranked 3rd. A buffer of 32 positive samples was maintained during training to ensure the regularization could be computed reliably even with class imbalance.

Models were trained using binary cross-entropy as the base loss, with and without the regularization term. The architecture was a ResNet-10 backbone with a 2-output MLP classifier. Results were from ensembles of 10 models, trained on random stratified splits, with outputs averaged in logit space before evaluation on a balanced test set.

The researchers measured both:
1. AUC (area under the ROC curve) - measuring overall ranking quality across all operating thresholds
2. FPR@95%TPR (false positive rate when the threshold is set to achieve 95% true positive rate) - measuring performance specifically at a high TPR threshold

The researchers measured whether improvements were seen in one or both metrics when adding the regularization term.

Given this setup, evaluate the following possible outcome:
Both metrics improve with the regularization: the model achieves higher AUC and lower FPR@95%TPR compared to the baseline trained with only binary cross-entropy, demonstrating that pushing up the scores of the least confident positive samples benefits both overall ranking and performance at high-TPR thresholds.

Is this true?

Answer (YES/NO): YES